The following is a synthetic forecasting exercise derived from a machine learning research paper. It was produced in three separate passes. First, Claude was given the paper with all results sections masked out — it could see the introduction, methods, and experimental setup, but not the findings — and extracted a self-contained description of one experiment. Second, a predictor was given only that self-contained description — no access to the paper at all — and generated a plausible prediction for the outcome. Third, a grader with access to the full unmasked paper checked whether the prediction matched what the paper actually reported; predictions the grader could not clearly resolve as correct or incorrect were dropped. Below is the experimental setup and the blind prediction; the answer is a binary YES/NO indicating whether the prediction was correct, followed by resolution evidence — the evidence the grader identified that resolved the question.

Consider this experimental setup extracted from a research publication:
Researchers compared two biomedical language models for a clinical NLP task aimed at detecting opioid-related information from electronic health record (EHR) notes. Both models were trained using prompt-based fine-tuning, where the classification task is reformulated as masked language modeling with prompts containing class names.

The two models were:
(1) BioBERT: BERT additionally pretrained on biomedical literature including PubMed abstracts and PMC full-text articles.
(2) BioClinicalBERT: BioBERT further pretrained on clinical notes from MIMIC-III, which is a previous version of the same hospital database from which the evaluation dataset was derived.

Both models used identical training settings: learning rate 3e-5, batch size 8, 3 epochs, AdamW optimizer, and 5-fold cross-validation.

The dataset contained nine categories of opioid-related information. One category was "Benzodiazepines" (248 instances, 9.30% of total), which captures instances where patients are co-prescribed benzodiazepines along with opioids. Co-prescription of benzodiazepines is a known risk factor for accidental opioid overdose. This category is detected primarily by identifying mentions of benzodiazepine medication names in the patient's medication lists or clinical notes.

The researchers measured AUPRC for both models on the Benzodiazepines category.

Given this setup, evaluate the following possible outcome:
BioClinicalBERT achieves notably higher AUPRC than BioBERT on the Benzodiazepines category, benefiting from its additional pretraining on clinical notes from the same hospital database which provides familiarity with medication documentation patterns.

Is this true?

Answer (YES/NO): NO